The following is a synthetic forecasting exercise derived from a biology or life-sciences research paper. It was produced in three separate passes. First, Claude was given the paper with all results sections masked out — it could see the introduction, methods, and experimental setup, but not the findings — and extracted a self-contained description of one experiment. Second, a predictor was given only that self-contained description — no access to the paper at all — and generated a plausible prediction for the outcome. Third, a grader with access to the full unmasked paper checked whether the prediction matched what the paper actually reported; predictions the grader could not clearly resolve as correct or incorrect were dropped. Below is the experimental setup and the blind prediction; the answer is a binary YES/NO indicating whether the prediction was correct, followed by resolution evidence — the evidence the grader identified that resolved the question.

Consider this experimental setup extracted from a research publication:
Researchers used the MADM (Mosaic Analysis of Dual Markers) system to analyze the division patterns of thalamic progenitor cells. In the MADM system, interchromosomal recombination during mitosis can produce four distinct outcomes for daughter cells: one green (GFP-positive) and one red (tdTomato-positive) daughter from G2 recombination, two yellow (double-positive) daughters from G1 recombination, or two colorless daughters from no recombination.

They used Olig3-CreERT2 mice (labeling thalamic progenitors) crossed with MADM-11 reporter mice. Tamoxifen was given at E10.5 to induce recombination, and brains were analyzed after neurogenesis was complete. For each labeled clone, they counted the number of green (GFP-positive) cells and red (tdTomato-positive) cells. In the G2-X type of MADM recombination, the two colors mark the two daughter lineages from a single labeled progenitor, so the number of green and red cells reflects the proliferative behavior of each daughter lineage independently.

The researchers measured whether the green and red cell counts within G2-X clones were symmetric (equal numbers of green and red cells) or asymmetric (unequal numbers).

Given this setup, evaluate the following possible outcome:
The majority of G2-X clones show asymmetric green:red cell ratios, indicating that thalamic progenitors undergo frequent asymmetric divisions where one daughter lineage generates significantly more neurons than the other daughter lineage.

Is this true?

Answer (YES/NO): NO